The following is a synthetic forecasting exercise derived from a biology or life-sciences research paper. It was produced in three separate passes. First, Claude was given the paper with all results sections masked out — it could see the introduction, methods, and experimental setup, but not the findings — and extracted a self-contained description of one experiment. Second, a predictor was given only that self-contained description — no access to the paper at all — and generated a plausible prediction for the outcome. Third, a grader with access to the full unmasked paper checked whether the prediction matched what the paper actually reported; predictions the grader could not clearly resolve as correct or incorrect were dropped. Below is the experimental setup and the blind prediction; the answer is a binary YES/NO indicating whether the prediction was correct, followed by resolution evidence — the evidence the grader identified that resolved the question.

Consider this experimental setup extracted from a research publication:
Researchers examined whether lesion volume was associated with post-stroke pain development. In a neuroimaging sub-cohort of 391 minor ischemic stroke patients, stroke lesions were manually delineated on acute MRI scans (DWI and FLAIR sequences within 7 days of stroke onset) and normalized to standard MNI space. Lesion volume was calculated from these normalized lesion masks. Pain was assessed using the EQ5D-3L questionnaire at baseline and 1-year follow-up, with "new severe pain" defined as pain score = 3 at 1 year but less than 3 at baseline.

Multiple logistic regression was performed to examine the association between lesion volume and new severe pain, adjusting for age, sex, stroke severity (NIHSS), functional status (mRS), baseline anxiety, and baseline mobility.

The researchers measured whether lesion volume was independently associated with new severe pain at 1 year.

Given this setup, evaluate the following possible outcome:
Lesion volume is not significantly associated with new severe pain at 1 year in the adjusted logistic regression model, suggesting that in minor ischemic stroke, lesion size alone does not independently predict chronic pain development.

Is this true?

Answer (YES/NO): YES